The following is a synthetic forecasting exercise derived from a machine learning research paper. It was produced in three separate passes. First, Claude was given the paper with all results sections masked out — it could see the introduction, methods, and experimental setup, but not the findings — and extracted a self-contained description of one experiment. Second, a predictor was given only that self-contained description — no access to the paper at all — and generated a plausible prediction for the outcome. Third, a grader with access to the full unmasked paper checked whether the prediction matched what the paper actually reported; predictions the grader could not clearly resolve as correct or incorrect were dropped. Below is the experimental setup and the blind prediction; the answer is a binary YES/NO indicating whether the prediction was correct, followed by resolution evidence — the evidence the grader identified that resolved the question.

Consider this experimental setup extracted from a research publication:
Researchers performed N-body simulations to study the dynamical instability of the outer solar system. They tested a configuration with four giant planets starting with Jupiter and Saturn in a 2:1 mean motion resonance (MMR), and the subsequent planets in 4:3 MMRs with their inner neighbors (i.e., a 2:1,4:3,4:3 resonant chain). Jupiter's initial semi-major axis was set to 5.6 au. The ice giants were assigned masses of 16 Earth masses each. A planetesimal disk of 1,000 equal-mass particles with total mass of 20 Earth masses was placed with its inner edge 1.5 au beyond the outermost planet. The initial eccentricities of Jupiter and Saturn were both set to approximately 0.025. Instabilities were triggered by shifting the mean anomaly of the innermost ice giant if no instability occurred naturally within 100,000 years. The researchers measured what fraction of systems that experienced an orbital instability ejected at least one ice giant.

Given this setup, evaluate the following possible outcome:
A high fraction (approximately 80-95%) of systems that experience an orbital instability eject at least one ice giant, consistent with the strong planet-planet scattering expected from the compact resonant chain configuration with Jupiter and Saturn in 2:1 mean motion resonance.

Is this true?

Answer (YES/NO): NO